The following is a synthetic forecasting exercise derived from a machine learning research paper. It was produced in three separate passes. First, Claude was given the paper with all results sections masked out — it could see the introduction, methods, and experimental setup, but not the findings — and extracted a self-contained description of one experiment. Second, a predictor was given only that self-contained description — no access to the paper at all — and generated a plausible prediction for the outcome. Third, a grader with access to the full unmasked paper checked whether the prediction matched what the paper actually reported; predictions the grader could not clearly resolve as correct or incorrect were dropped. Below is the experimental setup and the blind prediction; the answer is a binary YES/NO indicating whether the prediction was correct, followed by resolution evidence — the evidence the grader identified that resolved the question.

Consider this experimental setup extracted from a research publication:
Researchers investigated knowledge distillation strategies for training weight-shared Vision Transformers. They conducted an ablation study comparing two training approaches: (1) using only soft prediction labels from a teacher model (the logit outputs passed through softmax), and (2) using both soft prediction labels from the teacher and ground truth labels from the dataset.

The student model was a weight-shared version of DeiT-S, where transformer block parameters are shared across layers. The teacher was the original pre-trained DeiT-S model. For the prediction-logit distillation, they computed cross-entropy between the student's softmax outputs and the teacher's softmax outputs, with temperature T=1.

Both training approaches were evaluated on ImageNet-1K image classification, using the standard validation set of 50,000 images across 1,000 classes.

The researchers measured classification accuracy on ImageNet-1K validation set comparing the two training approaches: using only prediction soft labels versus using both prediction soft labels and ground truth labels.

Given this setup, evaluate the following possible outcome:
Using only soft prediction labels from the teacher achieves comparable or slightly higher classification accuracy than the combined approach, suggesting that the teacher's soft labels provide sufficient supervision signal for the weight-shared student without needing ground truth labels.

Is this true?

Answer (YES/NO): YES